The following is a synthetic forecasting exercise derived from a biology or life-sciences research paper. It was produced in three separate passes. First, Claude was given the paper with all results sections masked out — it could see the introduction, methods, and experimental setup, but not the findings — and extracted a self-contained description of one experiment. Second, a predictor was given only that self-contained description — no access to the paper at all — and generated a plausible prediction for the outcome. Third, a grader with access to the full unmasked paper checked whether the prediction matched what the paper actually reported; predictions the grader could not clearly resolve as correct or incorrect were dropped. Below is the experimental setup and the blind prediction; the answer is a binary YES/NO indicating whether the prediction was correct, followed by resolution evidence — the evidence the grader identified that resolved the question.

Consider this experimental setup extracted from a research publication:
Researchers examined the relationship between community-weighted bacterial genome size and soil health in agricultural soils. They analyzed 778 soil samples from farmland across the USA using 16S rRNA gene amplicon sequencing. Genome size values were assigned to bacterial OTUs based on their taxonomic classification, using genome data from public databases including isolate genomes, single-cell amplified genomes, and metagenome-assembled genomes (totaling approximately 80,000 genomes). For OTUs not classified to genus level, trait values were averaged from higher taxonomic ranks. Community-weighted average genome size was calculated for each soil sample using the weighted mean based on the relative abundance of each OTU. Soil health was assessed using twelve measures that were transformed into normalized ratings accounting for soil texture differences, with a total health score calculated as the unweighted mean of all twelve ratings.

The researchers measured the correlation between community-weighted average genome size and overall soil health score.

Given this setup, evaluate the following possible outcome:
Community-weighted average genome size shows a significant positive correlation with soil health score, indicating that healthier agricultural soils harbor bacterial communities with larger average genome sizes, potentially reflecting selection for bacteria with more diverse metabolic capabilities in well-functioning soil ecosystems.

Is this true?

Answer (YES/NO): NO